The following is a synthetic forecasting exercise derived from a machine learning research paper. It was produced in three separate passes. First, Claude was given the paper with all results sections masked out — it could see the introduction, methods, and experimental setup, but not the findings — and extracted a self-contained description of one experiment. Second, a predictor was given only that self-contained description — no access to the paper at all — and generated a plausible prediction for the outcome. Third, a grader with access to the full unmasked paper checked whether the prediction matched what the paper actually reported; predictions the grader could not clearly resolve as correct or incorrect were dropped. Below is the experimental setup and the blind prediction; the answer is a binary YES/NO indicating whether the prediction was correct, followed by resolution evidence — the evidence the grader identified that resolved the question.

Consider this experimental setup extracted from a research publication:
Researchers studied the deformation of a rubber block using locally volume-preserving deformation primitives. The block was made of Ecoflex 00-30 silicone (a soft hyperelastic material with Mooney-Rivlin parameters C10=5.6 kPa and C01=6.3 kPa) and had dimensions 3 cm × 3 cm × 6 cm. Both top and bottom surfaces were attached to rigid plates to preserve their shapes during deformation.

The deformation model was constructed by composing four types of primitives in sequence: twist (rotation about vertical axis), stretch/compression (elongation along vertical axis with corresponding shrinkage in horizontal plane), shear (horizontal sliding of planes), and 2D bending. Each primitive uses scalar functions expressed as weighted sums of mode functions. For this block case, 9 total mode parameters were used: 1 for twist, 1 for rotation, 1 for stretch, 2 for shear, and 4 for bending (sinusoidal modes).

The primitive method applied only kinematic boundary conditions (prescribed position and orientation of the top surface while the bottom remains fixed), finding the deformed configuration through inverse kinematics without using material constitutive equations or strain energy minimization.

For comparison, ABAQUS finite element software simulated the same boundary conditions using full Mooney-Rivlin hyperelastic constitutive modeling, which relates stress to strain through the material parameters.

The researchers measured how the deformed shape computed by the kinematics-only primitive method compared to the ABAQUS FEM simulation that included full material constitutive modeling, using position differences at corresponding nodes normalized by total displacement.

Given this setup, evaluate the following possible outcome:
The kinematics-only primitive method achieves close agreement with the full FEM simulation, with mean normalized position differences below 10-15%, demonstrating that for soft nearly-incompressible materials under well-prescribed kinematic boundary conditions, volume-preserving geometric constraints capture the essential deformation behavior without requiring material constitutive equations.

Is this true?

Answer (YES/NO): YES